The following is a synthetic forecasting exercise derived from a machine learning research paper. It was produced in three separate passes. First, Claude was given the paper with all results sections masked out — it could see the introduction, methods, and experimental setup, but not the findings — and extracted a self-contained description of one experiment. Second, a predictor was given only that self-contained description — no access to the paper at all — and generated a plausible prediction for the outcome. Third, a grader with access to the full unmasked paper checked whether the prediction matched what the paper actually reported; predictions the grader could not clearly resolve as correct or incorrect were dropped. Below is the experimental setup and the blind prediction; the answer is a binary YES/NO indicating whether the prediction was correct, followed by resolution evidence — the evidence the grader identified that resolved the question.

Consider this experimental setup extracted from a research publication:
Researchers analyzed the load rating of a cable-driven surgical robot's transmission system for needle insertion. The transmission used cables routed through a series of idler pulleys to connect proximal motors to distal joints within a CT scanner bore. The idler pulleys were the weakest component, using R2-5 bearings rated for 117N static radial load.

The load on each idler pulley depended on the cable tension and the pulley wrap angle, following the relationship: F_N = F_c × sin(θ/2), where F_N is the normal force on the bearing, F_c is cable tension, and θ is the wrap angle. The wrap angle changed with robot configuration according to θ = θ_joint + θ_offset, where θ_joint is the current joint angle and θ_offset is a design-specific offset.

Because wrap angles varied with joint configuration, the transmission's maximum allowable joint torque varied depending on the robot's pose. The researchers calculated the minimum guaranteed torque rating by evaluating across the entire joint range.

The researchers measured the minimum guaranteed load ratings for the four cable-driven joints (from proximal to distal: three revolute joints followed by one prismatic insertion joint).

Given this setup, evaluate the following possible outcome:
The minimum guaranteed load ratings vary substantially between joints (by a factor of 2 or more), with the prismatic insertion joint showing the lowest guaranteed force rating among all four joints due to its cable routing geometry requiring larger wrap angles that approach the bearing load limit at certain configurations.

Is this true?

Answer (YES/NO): NO